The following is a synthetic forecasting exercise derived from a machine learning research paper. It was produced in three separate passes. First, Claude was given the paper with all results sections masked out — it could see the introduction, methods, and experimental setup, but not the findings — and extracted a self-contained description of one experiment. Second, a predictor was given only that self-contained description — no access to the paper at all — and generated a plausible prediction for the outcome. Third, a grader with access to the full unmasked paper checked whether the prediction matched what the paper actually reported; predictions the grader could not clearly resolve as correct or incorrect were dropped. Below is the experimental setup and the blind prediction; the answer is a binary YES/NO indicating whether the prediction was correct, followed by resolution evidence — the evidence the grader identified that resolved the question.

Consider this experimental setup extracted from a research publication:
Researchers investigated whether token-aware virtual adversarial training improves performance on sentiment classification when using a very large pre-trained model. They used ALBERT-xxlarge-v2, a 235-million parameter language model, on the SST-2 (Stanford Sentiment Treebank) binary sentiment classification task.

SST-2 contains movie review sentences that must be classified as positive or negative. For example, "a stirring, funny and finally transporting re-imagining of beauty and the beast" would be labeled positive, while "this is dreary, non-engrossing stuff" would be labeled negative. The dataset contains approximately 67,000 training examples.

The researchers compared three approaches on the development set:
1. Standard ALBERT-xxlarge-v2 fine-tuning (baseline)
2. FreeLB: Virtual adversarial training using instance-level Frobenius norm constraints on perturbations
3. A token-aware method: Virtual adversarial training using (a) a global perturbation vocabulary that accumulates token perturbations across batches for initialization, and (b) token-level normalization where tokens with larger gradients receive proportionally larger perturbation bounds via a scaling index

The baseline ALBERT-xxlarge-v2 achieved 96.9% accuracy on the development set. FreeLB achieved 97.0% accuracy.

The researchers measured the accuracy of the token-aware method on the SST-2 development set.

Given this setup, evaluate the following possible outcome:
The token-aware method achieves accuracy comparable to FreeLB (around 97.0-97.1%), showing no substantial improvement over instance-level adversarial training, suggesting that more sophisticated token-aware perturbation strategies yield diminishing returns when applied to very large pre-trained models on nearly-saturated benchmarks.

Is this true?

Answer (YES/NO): NO